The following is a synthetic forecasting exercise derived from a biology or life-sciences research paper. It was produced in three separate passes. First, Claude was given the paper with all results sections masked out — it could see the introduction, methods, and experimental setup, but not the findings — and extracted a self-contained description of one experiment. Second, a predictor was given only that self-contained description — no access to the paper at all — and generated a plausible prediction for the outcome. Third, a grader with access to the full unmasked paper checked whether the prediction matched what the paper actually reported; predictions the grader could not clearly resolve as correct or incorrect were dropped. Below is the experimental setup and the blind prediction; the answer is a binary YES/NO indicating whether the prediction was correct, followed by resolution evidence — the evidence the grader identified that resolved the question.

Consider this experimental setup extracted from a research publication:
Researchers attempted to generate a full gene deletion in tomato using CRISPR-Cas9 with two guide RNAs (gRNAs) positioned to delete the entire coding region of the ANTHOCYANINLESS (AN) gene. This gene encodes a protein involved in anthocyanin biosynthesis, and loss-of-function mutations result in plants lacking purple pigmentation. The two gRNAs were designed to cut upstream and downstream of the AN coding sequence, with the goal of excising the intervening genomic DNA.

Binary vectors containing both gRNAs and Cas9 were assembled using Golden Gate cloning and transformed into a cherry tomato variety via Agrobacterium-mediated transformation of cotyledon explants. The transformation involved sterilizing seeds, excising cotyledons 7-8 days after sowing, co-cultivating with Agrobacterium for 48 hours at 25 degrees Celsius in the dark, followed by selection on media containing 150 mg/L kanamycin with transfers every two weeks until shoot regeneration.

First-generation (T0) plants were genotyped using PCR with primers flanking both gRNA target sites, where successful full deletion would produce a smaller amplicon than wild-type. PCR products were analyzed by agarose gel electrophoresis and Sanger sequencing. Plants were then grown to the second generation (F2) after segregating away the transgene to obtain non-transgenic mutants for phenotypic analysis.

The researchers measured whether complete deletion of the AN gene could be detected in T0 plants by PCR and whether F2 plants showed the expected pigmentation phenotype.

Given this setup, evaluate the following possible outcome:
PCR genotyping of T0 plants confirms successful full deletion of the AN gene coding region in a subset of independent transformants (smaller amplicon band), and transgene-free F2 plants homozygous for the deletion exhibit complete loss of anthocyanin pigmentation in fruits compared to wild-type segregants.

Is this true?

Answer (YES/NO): NO